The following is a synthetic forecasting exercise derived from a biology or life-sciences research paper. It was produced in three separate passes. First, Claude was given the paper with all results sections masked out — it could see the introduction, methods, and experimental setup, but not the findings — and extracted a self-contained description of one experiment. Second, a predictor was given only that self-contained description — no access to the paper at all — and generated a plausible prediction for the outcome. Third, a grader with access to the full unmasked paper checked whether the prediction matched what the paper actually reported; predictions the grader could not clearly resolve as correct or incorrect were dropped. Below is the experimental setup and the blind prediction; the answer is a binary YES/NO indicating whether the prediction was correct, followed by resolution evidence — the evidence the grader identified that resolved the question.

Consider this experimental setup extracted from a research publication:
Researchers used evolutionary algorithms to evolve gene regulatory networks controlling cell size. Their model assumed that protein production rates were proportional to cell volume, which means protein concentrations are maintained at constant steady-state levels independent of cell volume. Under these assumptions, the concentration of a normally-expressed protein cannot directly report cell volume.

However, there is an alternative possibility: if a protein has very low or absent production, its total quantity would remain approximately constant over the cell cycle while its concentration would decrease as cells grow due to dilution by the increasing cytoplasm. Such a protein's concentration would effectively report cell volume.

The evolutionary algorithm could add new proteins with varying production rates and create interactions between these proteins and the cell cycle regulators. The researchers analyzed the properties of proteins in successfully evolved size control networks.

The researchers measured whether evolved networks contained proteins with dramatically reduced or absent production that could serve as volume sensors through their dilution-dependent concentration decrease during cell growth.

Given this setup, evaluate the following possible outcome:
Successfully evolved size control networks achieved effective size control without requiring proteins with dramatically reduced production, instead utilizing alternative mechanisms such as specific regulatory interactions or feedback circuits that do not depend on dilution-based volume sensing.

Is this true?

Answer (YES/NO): YES